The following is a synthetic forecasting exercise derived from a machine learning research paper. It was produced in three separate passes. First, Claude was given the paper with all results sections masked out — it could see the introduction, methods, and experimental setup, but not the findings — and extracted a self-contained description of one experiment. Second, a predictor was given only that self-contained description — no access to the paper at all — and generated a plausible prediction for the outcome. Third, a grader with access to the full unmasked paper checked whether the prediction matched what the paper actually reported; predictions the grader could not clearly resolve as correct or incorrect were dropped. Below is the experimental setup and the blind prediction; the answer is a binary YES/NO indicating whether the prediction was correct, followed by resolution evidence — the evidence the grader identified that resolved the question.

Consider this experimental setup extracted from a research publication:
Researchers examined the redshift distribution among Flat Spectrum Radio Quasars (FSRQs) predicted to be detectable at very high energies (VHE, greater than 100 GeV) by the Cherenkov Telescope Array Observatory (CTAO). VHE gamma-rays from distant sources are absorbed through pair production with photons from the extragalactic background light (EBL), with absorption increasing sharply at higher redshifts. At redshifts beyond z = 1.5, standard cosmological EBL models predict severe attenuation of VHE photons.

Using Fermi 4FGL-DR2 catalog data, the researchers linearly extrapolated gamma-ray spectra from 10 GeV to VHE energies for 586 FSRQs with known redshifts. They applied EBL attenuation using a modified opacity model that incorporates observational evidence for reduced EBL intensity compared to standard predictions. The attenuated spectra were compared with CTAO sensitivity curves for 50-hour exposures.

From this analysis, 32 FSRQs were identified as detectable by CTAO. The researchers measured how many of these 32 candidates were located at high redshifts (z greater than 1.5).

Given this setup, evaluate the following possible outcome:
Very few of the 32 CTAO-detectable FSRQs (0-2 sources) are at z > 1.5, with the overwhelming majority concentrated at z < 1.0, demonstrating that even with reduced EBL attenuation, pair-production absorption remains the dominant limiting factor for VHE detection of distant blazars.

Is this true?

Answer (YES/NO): NO